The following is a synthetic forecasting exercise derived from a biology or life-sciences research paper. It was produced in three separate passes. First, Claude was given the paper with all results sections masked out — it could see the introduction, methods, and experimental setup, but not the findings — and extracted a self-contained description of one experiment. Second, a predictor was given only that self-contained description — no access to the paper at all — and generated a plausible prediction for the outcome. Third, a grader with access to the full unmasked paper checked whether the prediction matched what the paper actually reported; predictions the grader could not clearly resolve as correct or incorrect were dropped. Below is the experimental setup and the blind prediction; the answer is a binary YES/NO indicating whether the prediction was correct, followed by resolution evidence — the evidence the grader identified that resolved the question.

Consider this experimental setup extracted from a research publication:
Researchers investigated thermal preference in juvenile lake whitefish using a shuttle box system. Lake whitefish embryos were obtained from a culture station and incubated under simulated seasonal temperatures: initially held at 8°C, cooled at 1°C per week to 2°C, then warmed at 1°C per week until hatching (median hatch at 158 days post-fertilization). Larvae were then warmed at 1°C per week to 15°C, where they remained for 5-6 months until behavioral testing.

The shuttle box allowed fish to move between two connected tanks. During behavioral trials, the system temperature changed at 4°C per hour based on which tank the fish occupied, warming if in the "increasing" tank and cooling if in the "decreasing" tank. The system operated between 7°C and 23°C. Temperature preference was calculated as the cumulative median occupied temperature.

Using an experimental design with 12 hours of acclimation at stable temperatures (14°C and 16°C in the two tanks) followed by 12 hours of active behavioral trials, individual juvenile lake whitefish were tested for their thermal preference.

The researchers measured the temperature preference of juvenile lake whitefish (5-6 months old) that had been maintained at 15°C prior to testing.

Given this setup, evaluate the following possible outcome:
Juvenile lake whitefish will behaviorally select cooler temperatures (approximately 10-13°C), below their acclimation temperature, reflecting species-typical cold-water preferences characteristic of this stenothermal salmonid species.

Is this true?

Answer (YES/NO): NO